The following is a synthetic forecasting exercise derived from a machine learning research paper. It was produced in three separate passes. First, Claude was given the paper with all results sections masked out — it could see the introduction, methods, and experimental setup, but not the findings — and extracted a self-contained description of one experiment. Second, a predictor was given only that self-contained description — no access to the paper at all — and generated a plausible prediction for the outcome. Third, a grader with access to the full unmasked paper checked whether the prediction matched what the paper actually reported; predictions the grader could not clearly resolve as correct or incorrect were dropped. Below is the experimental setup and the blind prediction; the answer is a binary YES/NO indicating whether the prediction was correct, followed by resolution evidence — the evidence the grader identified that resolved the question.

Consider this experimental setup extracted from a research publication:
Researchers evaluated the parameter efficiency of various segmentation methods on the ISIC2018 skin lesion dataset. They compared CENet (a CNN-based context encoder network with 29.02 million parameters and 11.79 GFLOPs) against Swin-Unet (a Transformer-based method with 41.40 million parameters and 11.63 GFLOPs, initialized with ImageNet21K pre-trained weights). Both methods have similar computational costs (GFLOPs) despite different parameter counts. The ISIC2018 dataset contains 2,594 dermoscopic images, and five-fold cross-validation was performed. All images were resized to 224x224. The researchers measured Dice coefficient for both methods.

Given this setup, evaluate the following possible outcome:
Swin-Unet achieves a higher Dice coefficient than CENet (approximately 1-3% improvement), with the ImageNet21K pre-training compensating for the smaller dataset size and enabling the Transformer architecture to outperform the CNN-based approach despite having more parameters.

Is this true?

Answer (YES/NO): YES